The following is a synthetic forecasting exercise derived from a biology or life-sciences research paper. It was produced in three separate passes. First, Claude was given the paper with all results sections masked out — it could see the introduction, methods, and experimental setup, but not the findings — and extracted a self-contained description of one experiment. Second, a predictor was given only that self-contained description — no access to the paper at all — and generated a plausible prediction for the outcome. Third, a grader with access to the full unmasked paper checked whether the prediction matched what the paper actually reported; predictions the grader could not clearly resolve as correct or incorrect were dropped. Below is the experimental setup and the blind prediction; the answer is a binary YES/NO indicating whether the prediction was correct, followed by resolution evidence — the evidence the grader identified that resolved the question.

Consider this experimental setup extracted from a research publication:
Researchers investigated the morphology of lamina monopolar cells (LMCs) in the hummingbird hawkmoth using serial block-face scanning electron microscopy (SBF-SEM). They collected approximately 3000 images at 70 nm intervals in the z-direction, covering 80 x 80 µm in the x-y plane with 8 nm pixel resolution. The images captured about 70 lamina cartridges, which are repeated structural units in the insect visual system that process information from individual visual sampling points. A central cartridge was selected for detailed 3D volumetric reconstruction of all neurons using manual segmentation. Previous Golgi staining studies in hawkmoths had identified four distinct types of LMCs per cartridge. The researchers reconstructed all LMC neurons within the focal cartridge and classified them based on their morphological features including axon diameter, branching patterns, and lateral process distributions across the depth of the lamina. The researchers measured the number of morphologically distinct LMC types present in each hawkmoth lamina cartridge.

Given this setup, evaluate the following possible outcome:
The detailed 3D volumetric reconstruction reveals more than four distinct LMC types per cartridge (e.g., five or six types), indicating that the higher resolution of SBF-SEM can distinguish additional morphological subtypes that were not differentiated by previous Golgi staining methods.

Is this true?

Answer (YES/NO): YES